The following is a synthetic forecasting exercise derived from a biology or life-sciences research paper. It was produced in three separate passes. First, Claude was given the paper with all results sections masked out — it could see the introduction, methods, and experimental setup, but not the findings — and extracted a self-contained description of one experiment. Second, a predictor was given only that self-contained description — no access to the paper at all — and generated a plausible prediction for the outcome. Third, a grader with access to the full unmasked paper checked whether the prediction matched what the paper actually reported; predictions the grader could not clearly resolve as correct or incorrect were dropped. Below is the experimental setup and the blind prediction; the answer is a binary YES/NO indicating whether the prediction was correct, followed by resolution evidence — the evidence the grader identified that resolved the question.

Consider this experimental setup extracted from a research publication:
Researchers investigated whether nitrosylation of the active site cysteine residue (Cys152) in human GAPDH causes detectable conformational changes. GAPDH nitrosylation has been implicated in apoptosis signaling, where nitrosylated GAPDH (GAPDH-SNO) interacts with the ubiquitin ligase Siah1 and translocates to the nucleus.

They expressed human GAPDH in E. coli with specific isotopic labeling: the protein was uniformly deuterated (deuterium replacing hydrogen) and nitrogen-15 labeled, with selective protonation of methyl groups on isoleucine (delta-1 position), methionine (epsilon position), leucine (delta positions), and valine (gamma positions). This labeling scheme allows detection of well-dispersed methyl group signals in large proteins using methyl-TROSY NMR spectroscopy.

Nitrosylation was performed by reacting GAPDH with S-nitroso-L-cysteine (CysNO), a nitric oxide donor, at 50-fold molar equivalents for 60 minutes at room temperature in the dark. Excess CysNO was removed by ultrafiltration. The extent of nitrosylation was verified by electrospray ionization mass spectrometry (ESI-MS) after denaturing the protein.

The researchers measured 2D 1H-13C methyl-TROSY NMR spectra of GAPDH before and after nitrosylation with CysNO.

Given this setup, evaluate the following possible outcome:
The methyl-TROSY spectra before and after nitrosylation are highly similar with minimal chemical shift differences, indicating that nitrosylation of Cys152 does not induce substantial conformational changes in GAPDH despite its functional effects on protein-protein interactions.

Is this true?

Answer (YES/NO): YES